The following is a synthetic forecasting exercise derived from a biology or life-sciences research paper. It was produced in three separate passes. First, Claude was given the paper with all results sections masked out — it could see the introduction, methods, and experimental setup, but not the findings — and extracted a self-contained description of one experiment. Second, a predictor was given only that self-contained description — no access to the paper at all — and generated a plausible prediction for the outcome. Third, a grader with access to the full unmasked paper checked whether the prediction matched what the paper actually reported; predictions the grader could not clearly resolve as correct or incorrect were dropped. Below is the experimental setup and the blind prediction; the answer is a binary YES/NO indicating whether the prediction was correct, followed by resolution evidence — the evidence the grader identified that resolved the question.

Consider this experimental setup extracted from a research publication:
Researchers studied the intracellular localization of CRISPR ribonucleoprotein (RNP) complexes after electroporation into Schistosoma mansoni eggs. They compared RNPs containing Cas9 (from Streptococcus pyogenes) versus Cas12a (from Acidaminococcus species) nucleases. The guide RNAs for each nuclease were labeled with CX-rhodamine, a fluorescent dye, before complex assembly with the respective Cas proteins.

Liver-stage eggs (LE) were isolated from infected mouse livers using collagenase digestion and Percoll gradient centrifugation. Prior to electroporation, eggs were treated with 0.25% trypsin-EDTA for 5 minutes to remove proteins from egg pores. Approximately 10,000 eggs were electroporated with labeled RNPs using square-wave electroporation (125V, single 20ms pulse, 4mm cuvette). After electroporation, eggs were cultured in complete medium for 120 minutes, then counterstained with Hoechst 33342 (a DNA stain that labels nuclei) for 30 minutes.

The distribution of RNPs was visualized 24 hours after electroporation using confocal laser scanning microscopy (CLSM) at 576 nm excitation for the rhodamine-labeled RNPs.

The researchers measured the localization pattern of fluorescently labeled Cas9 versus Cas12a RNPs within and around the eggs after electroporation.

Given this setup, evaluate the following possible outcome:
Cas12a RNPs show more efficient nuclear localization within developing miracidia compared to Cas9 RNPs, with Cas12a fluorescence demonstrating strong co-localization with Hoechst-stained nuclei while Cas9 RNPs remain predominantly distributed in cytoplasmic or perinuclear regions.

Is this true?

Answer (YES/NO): NO